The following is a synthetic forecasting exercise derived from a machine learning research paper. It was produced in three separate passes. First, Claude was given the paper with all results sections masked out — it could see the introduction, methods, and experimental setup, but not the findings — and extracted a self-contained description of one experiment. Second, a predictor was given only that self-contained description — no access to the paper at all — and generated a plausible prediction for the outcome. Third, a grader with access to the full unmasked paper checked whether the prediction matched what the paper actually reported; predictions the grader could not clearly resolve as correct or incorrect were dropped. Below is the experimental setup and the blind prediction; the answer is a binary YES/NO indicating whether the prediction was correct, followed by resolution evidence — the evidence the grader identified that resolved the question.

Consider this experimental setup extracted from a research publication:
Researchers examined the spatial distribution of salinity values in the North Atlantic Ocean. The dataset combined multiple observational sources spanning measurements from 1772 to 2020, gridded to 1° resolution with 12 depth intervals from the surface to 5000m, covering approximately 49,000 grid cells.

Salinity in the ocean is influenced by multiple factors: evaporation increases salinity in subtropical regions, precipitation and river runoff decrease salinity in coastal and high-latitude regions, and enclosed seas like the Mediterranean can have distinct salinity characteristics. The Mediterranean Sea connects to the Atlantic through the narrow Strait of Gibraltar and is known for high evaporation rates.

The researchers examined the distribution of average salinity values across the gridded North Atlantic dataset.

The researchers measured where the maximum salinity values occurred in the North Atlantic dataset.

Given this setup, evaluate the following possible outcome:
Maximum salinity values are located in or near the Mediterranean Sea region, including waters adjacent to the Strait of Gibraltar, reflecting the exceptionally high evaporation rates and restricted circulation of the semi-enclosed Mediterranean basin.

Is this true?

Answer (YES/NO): YES